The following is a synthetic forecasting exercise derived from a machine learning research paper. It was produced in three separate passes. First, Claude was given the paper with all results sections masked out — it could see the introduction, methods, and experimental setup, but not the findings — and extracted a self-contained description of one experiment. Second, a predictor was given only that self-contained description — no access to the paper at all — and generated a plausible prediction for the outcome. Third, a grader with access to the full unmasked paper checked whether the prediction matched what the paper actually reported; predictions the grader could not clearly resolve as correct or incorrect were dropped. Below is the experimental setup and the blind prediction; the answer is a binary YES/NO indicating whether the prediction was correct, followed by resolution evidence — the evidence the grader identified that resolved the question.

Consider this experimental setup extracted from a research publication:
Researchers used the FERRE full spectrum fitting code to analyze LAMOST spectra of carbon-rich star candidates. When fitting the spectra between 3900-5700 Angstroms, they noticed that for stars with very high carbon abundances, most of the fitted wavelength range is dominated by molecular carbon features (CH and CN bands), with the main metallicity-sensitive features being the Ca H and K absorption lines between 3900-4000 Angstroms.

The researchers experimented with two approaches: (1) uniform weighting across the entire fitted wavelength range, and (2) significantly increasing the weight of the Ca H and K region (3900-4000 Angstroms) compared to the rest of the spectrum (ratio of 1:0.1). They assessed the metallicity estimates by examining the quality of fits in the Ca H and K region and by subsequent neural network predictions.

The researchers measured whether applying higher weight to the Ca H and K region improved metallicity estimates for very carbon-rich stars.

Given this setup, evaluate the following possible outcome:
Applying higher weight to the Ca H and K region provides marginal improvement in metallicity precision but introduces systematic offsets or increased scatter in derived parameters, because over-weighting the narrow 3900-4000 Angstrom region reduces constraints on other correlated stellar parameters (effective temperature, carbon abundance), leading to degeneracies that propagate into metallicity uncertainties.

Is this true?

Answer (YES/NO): NO